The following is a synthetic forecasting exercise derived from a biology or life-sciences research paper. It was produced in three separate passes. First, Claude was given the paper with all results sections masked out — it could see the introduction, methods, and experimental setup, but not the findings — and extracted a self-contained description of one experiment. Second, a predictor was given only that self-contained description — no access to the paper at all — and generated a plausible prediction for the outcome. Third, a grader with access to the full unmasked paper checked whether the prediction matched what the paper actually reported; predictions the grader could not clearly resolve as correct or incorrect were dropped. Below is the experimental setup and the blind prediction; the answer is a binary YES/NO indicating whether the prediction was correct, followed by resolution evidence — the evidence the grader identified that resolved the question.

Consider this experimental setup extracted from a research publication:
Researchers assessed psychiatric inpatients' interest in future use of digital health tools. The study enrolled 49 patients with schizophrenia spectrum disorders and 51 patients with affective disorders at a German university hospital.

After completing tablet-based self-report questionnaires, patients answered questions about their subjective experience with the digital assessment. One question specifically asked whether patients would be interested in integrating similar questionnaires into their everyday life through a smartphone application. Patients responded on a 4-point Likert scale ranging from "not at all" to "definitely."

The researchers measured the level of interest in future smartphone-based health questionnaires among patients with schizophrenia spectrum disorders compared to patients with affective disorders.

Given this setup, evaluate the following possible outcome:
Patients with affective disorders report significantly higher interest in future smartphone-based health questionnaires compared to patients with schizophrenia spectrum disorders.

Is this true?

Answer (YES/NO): NO